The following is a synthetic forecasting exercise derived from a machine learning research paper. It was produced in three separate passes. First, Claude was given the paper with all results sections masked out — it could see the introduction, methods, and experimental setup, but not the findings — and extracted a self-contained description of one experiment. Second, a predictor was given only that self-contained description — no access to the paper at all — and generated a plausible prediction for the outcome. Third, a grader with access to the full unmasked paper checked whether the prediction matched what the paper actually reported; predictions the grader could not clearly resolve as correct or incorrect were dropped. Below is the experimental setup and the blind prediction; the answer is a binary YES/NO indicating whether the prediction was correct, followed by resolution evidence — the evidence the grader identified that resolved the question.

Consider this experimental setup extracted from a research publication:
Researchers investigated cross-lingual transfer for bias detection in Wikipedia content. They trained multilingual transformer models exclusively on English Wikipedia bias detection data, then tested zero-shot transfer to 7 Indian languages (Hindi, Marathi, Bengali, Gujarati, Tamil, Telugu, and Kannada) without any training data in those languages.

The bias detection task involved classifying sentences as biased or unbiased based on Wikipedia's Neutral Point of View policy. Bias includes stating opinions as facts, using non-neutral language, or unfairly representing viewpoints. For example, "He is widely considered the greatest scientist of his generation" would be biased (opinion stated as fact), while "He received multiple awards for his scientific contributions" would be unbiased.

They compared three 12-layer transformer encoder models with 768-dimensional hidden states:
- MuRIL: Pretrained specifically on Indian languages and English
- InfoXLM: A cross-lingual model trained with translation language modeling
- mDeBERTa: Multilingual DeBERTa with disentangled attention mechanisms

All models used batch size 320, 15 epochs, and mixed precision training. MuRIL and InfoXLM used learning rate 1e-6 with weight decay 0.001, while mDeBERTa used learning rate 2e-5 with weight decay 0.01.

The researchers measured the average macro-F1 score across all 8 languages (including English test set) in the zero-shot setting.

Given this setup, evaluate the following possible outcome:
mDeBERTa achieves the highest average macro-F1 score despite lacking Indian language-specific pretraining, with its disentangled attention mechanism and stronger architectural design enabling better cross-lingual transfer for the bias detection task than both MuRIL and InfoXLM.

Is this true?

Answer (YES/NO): NO